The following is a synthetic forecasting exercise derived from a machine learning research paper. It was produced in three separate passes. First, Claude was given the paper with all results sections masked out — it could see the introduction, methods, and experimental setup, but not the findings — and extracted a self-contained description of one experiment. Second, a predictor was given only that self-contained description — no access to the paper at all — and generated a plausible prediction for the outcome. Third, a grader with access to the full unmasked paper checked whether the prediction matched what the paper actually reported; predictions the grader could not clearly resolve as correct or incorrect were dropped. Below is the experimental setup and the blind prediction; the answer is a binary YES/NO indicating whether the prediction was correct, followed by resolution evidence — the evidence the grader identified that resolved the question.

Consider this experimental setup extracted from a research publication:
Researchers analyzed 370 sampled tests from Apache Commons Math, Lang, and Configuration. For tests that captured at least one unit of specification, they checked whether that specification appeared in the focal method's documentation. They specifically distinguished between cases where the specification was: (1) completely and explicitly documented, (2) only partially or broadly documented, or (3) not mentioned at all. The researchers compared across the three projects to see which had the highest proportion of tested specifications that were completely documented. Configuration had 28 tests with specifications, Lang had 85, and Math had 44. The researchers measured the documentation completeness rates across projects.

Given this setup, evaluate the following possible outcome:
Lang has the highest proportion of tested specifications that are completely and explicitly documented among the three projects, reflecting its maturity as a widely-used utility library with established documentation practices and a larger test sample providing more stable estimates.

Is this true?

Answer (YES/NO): YES